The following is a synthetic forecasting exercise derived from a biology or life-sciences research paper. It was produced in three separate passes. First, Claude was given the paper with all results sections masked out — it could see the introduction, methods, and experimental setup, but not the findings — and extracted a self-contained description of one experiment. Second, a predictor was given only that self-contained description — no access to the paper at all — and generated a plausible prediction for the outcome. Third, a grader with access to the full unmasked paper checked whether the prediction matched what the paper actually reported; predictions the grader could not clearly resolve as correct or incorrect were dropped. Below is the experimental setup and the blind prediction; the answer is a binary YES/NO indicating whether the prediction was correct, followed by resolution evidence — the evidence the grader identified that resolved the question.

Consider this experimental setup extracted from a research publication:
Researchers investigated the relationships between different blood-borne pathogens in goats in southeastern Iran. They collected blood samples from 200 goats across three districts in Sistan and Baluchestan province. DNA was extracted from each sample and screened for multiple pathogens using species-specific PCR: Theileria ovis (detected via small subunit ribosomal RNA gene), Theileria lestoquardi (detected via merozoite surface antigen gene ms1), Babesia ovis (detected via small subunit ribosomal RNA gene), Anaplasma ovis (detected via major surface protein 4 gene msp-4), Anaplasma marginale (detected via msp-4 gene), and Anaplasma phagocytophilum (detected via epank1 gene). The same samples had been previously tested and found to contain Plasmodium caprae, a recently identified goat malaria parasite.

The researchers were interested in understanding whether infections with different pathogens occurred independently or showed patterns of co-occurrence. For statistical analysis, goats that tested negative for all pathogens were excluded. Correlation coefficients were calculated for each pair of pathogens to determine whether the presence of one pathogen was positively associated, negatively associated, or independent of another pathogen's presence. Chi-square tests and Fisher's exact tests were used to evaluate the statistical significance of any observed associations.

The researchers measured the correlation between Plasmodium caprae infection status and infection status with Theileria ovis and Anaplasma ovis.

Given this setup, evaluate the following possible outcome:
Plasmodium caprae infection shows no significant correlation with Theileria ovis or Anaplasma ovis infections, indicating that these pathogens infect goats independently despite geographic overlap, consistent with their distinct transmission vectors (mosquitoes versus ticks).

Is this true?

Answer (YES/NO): NO